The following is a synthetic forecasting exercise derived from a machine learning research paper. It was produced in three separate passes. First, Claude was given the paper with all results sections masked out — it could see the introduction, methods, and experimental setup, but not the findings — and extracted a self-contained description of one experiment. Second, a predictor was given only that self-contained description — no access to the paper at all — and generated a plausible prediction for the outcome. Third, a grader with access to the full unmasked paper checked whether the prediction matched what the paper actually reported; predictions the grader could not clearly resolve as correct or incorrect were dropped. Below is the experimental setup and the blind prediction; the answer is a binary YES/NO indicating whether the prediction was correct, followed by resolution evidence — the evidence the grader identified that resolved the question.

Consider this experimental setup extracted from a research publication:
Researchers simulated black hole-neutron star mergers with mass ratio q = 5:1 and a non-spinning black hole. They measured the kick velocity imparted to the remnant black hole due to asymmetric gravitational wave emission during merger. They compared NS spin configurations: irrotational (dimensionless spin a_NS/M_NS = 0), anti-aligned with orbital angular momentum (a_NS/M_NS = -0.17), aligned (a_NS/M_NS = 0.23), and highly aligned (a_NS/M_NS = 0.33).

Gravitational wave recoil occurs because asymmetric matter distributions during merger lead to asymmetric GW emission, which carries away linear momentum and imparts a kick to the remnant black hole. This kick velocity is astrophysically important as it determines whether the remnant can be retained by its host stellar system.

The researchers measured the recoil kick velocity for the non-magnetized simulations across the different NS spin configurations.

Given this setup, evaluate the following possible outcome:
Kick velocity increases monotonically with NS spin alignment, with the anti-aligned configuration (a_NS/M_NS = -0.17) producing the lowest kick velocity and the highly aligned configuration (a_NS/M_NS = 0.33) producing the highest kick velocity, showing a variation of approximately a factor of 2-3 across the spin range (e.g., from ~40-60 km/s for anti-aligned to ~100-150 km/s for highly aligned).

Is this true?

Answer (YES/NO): NO